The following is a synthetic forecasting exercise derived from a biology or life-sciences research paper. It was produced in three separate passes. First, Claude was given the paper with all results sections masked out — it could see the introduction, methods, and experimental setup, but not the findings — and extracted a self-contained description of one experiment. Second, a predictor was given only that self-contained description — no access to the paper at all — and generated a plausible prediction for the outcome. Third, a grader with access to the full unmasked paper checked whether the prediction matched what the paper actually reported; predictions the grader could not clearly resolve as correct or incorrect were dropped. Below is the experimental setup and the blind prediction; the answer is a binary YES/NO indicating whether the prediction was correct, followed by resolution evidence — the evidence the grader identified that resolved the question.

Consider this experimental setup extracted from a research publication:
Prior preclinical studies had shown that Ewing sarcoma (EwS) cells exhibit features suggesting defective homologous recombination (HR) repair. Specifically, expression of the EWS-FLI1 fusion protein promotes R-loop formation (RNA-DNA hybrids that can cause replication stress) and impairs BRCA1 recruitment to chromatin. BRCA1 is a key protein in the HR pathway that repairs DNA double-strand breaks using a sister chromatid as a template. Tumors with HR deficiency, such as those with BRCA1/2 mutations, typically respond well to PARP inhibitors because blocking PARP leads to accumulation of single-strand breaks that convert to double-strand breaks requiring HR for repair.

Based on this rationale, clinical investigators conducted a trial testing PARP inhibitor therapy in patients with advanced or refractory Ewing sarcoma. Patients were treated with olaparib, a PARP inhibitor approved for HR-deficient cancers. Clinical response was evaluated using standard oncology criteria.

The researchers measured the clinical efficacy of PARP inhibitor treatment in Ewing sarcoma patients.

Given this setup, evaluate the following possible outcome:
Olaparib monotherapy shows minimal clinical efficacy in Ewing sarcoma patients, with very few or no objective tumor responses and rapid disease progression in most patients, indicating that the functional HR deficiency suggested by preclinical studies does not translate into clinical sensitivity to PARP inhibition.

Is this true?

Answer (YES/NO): YES